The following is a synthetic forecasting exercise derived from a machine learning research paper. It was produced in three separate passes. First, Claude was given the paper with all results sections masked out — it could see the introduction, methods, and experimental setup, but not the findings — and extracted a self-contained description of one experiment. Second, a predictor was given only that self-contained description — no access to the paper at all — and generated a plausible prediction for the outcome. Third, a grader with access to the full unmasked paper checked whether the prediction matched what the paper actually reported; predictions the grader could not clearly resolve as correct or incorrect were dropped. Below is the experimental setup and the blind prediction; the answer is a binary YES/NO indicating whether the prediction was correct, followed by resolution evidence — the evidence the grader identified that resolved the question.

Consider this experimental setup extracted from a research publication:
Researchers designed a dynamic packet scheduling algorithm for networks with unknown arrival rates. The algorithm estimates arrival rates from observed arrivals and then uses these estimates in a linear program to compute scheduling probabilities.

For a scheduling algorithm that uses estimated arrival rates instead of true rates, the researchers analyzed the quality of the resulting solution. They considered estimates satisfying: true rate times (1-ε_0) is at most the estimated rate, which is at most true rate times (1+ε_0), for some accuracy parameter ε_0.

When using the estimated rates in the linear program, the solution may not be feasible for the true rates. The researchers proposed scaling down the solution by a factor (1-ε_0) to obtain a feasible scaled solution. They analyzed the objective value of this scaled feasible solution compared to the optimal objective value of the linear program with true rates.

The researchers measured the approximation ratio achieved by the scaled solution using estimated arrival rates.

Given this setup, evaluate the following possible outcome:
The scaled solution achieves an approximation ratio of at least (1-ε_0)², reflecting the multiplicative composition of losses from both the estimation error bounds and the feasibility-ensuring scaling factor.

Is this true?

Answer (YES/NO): NO